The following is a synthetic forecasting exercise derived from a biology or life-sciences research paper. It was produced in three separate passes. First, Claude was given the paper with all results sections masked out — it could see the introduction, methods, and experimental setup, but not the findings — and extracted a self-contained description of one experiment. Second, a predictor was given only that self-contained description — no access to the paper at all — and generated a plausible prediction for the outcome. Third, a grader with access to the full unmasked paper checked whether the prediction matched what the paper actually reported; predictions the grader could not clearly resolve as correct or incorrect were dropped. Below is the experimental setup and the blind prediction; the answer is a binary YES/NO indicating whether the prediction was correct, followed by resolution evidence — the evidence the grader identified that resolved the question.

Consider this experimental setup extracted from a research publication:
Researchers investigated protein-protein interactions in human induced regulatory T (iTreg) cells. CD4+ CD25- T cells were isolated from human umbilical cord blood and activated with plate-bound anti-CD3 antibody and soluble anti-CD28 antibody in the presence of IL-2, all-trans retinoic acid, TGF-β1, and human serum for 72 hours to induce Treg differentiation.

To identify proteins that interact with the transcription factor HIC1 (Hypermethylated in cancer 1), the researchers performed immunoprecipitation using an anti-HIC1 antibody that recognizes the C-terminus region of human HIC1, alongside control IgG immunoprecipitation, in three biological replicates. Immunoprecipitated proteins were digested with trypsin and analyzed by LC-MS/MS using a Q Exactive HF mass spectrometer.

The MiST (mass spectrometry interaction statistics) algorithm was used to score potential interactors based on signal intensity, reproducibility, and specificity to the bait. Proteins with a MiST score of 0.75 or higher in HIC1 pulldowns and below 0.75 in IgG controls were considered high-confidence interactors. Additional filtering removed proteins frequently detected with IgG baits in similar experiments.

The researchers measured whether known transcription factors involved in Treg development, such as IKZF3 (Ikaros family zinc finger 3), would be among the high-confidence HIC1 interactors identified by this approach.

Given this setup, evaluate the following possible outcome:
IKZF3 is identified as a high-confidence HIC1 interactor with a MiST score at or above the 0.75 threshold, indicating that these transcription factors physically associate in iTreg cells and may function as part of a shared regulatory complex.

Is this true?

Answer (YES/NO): YES